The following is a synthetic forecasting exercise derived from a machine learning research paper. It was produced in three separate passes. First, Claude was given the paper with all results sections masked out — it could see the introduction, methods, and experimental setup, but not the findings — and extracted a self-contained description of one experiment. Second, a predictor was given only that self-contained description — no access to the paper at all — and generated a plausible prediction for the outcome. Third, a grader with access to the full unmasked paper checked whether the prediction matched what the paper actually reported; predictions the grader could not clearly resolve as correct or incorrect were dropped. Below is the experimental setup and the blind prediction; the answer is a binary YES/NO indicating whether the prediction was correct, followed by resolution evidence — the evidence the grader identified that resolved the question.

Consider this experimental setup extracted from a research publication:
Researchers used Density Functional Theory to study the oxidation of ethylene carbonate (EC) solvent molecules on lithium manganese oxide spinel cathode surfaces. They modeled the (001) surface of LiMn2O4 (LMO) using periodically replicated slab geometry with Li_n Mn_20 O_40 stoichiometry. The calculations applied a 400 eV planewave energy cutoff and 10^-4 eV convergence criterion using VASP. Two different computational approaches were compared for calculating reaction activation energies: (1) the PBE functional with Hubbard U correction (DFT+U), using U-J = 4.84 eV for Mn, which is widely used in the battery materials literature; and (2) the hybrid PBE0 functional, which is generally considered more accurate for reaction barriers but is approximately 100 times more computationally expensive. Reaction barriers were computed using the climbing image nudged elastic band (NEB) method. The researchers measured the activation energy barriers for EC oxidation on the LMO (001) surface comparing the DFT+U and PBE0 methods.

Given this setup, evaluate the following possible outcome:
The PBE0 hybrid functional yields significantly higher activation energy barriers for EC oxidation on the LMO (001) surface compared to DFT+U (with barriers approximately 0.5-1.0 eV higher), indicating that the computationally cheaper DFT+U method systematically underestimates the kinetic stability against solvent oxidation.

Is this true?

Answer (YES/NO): YES